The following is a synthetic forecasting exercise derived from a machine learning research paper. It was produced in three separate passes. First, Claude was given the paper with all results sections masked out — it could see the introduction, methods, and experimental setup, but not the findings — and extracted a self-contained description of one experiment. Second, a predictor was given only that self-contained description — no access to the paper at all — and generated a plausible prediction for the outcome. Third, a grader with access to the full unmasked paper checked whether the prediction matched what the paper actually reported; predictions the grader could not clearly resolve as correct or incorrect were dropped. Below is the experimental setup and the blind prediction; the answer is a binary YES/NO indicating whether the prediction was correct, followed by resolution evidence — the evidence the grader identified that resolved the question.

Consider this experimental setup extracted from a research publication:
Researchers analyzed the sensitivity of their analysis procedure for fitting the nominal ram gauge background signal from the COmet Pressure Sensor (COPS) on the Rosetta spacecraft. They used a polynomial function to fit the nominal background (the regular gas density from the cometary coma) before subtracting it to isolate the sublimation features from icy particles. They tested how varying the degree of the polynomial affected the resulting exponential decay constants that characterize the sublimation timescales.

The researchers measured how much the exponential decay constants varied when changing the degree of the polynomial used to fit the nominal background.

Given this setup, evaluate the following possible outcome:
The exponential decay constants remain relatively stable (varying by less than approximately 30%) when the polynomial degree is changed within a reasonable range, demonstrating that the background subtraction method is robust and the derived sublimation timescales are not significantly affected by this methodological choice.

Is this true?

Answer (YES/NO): YES